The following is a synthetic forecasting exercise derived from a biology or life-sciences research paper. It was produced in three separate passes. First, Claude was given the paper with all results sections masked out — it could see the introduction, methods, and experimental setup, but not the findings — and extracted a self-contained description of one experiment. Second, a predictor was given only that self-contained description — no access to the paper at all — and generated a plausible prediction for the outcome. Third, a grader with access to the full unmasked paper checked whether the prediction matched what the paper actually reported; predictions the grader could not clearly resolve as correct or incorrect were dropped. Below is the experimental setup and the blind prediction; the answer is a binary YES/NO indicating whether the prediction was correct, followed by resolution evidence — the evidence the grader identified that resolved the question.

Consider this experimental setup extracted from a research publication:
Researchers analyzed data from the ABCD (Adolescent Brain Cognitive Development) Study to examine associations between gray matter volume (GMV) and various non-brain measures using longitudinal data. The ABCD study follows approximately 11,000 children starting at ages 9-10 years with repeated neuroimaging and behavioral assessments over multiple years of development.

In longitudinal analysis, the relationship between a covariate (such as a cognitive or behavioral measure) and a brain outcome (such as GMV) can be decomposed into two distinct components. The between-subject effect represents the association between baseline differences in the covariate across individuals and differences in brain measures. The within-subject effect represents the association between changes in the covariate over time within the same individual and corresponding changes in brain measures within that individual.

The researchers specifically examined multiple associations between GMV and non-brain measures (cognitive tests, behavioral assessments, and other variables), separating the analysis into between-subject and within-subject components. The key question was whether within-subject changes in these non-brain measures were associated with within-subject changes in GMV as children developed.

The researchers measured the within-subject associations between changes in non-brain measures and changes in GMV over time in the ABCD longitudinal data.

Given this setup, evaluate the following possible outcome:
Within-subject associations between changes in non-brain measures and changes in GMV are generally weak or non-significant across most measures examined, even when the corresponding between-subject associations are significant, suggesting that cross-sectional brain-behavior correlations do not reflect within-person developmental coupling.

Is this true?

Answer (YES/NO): YES